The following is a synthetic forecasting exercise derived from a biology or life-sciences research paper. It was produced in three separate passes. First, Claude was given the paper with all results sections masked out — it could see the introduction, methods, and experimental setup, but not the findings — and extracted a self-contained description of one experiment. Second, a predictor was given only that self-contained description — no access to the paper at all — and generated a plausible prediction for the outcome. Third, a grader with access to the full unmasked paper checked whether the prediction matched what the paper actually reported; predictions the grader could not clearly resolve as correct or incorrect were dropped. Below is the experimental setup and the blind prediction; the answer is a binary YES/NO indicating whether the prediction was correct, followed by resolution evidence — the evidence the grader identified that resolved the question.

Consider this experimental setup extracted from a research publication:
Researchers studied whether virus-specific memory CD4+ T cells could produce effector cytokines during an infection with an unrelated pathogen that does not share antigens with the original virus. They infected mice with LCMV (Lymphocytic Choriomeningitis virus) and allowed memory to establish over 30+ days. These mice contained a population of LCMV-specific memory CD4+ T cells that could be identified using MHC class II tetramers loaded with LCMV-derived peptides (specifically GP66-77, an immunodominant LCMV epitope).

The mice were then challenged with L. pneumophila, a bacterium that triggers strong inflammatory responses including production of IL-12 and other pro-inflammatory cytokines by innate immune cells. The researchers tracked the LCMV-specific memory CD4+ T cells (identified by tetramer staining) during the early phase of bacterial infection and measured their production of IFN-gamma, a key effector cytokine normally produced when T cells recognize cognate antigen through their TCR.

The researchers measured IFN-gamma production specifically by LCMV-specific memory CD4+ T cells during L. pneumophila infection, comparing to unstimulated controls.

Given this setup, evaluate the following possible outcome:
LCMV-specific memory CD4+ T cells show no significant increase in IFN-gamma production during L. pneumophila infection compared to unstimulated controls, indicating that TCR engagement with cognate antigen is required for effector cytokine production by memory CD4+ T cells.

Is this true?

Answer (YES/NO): NO